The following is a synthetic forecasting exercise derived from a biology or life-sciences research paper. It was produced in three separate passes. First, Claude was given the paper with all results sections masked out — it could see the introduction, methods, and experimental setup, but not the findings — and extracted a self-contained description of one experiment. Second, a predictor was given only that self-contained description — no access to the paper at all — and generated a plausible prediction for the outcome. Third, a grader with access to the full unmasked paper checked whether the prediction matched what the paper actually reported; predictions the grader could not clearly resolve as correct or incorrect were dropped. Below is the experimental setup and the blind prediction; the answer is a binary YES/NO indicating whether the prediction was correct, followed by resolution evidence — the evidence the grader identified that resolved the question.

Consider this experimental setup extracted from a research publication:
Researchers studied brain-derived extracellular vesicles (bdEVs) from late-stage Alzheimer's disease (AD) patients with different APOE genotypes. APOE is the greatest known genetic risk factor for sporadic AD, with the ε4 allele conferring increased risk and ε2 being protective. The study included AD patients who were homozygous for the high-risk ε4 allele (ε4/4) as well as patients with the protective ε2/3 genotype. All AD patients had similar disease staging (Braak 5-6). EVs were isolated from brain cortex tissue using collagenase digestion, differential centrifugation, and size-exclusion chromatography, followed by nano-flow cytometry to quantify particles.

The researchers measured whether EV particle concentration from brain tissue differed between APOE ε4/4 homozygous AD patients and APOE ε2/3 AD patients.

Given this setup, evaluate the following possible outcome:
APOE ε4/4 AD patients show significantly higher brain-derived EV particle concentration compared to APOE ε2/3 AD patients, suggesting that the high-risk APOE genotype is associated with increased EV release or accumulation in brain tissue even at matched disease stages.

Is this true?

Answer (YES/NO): NO